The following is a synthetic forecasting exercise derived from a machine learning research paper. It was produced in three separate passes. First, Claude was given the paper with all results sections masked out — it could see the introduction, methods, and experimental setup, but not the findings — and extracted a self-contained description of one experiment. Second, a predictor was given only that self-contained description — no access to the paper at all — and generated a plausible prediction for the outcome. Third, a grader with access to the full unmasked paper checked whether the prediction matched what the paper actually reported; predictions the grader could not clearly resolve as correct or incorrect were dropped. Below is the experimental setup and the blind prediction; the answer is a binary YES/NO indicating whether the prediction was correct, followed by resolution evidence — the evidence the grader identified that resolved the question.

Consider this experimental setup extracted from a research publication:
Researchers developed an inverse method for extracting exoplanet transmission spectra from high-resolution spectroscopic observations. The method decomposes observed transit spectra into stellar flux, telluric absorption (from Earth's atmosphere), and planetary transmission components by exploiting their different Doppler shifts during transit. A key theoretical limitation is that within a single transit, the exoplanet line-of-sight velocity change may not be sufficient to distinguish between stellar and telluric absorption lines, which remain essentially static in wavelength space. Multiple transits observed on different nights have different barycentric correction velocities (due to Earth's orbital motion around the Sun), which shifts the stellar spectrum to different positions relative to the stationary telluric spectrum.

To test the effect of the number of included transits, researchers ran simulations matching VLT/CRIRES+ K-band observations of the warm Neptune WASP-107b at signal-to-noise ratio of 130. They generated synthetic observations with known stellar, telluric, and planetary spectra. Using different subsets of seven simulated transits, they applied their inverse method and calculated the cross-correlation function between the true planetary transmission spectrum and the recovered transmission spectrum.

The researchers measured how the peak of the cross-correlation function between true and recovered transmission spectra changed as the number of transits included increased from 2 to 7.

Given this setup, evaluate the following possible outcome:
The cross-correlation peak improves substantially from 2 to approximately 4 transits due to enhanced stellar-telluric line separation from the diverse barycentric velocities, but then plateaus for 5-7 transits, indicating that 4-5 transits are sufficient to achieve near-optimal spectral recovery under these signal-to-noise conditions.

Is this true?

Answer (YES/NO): NO